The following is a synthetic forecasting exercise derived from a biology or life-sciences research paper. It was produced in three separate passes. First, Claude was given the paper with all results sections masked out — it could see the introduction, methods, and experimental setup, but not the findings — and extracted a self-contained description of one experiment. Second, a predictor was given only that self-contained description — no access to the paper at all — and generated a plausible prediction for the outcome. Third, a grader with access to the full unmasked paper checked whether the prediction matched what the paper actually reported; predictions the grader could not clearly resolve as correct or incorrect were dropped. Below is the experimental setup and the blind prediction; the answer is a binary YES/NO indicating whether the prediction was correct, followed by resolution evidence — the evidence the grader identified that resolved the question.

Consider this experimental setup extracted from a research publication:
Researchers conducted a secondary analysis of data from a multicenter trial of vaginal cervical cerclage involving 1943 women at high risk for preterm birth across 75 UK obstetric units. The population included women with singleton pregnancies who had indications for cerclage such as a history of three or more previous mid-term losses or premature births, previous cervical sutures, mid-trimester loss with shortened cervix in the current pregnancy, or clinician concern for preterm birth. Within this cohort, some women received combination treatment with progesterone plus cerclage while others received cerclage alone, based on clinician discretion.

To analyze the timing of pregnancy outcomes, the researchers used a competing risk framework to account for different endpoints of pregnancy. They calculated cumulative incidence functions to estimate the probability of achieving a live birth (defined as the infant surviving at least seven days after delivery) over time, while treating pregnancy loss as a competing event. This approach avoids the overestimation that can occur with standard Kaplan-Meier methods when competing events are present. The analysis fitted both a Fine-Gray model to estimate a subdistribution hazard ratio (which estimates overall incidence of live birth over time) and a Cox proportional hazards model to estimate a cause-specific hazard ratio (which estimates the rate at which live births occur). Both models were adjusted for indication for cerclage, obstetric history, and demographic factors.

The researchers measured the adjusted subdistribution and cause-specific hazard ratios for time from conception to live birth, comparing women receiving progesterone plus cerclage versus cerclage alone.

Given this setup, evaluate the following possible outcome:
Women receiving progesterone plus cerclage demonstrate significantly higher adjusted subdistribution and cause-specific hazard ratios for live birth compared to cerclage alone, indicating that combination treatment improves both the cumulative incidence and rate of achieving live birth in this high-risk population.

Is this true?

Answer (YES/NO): NO